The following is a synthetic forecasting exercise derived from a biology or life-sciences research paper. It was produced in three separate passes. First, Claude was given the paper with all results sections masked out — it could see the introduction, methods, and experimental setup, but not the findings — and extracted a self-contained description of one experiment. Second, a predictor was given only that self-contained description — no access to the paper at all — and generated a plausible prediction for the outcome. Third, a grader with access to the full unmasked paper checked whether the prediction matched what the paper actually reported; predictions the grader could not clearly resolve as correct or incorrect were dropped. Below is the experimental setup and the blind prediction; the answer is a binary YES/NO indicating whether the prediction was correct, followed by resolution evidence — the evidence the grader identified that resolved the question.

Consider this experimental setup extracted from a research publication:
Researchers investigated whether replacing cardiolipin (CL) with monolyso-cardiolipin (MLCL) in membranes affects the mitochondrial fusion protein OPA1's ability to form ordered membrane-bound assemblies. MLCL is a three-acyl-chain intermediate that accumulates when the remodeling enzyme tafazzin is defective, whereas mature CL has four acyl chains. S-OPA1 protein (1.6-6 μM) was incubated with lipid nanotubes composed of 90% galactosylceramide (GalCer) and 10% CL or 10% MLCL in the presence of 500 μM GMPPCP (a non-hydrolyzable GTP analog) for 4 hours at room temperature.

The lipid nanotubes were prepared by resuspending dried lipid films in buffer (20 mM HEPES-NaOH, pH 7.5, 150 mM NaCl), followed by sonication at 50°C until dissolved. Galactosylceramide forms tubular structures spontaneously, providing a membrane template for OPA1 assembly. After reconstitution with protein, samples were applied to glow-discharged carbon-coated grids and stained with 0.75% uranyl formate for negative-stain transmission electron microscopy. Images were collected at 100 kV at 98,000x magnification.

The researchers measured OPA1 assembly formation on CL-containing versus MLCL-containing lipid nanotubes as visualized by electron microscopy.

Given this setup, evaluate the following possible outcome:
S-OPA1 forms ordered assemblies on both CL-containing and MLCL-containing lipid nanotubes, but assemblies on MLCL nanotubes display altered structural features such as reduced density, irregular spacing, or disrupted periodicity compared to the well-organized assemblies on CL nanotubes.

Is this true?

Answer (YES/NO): NO